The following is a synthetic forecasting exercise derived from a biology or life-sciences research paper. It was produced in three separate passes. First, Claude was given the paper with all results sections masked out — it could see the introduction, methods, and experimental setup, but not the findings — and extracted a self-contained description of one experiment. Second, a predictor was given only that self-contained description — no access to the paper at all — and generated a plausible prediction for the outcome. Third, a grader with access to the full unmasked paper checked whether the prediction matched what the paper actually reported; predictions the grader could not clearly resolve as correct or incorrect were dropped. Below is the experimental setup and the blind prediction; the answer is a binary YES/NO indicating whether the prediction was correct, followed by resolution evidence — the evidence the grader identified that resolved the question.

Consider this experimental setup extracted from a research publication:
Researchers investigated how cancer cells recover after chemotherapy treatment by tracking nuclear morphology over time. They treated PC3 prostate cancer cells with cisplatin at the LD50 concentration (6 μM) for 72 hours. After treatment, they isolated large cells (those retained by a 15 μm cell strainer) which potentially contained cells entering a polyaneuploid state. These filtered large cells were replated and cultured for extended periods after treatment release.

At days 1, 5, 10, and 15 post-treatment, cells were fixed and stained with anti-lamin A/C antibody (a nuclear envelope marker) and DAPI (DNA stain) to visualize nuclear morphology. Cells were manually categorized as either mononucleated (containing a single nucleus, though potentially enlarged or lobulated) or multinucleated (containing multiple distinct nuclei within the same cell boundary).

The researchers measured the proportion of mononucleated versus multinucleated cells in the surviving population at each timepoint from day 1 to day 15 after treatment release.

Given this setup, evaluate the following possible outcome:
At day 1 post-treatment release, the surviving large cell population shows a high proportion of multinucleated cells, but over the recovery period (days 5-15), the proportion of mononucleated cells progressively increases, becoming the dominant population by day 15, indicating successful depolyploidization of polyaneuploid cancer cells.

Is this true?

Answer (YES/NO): NO